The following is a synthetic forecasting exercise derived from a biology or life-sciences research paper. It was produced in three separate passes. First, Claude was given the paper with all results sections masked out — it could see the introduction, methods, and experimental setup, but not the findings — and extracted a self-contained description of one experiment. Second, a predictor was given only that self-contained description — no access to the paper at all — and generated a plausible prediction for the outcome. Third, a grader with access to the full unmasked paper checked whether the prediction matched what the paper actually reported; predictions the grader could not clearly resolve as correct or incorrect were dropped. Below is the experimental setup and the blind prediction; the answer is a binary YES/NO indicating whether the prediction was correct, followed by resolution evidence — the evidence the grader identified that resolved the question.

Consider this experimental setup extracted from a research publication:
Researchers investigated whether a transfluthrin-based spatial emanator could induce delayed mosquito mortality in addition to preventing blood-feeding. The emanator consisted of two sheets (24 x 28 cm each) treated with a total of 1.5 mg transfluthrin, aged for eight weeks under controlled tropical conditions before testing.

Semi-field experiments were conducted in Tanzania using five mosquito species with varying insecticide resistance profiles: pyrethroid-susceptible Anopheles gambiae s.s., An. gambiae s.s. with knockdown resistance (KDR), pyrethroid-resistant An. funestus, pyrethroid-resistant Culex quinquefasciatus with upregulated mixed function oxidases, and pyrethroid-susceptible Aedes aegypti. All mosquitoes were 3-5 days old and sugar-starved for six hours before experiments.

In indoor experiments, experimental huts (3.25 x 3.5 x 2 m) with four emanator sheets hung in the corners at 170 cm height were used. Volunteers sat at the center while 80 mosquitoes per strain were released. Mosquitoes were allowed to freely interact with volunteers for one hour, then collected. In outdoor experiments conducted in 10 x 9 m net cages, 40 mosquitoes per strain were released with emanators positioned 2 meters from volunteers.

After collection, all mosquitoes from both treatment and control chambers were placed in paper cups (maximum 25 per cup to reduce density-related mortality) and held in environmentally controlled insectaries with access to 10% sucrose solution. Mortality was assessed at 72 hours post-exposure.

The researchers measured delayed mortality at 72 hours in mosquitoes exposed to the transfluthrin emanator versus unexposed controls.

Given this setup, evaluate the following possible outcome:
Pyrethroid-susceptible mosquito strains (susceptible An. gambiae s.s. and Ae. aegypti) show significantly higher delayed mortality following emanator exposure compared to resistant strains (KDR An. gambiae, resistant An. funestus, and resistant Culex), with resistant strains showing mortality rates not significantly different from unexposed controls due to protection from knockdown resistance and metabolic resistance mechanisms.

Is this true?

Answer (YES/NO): NO